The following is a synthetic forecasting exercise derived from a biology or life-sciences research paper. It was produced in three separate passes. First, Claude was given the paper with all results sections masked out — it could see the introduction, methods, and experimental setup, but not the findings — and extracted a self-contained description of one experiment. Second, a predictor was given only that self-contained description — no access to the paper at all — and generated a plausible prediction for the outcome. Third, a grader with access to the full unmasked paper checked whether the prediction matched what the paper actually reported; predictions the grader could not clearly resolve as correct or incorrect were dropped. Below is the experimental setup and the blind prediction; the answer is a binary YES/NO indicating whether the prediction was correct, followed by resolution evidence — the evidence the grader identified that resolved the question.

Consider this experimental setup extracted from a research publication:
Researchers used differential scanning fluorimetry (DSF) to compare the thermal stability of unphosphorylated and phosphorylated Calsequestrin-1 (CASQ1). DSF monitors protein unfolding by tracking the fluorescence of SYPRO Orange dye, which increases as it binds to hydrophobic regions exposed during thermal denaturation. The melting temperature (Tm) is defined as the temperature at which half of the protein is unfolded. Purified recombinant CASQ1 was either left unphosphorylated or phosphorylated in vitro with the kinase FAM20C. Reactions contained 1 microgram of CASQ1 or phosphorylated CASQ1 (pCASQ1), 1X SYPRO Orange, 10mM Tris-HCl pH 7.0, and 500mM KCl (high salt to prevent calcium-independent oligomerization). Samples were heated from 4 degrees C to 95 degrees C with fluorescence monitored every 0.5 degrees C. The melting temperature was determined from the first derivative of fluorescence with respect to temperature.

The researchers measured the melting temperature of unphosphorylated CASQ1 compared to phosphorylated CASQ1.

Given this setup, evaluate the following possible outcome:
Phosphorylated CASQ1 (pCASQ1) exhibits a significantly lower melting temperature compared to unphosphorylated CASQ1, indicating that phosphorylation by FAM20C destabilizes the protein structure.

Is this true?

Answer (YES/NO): YES